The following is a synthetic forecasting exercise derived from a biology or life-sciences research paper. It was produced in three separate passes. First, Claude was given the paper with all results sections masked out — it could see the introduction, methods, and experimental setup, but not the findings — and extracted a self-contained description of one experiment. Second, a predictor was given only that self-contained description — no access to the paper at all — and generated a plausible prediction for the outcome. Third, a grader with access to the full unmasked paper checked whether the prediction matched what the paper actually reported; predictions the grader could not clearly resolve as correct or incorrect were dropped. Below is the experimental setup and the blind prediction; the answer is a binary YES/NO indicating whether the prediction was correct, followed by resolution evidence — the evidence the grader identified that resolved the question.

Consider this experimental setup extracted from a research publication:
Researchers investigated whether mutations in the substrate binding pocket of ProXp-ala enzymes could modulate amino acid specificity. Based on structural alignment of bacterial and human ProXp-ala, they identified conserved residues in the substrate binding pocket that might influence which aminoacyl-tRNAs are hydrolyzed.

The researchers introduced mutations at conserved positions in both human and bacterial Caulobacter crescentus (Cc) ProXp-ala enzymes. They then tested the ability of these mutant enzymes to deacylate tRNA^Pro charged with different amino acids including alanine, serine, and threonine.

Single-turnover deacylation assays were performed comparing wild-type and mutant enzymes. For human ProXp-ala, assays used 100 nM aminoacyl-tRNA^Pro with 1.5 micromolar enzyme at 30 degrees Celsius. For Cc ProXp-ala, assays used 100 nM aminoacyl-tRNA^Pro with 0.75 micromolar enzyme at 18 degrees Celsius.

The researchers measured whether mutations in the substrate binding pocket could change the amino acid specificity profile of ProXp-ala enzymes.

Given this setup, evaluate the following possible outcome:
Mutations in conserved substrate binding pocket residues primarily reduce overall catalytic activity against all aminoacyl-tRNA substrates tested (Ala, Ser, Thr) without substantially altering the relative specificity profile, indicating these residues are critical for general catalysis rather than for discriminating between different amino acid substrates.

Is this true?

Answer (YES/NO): NO